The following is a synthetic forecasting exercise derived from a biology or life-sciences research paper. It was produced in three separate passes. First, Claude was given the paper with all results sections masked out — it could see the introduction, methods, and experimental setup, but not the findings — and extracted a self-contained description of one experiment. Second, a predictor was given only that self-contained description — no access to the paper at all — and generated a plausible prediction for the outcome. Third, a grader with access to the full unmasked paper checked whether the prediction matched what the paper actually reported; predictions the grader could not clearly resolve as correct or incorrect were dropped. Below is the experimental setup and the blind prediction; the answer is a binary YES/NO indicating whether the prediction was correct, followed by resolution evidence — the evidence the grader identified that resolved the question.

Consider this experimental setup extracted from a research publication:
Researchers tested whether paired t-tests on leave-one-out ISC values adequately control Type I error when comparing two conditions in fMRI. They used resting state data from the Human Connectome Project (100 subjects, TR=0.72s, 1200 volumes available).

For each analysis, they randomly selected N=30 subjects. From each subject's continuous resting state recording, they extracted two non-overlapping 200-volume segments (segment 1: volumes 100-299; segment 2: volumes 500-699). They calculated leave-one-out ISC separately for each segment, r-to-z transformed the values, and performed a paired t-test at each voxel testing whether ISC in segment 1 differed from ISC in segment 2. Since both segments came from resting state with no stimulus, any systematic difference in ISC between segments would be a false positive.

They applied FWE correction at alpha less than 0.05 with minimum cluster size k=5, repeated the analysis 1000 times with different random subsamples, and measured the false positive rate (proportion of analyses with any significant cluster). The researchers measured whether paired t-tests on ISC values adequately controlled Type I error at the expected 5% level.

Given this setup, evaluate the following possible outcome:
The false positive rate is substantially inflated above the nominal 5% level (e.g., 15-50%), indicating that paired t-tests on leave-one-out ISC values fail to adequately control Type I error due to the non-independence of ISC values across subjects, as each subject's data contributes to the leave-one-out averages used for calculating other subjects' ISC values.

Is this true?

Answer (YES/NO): NO